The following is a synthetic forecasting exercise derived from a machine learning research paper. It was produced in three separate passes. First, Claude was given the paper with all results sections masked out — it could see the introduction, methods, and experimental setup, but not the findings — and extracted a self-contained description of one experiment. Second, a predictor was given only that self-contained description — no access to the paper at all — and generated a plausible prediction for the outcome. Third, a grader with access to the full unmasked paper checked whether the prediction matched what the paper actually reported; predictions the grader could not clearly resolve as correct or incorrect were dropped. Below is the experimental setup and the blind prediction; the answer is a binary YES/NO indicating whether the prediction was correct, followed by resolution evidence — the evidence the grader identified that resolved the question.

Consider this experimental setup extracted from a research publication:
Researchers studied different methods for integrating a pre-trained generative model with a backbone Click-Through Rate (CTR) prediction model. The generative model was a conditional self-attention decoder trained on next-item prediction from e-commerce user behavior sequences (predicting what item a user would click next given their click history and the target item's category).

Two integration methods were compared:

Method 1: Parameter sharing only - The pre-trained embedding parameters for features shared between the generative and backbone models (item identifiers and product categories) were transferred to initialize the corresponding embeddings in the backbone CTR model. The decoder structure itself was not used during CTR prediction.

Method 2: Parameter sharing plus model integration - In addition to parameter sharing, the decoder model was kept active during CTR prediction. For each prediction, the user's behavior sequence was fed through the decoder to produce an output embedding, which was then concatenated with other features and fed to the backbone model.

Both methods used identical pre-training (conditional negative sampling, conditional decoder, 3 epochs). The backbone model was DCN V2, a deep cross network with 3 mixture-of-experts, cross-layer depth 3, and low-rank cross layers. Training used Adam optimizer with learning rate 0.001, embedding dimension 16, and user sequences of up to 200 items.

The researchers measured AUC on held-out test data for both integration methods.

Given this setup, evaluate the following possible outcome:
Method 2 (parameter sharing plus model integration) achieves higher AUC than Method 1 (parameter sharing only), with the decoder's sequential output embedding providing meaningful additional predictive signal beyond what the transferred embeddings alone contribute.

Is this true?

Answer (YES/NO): YES